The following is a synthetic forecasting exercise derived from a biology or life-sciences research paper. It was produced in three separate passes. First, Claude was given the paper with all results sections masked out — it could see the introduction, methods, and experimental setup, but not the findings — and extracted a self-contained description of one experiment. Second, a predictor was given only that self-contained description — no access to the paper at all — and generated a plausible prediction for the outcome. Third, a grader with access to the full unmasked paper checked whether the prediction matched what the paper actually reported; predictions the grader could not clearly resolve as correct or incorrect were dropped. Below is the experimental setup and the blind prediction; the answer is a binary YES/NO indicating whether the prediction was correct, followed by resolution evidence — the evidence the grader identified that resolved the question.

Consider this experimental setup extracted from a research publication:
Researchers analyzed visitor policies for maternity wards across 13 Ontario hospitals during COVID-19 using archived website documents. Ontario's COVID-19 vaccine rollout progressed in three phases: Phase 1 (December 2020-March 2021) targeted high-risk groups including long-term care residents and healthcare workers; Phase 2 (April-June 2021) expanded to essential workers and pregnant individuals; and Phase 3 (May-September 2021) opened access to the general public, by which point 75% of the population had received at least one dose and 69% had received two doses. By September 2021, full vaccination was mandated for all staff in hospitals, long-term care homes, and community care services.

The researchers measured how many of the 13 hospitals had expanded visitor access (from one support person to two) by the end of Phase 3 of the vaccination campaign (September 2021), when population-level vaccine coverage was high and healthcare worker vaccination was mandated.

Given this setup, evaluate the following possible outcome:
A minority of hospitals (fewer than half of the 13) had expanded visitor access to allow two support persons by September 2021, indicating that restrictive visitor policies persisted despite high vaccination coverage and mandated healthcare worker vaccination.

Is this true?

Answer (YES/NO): YES